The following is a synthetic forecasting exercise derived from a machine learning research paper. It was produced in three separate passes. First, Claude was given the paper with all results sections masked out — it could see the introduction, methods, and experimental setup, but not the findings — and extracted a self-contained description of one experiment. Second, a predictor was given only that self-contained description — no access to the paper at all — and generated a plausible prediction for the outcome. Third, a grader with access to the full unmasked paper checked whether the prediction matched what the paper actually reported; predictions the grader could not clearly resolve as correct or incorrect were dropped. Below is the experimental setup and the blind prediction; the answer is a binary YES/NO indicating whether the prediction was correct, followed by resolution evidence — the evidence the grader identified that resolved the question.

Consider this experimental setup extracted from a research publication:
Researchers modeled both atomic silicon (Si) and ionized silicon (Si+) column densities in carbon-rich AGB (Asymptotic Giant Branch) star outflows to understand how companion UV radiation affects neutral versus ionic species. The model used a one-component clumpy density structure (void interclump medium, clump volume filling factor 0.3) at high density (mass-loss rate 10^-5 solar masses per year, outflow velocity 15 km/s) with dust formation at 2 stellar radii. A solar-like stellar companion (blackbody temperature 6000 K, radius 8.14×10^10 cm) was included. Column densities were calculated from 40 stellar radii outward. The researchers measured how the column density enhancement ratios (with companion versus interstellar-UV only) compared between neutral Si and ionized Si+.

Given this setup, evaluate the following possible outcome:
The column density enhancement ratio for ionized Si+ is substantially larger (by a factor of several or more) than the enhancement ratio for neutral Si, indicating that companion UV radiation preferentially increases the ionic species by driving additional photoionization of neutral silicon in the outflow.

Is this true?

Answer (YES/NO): NO